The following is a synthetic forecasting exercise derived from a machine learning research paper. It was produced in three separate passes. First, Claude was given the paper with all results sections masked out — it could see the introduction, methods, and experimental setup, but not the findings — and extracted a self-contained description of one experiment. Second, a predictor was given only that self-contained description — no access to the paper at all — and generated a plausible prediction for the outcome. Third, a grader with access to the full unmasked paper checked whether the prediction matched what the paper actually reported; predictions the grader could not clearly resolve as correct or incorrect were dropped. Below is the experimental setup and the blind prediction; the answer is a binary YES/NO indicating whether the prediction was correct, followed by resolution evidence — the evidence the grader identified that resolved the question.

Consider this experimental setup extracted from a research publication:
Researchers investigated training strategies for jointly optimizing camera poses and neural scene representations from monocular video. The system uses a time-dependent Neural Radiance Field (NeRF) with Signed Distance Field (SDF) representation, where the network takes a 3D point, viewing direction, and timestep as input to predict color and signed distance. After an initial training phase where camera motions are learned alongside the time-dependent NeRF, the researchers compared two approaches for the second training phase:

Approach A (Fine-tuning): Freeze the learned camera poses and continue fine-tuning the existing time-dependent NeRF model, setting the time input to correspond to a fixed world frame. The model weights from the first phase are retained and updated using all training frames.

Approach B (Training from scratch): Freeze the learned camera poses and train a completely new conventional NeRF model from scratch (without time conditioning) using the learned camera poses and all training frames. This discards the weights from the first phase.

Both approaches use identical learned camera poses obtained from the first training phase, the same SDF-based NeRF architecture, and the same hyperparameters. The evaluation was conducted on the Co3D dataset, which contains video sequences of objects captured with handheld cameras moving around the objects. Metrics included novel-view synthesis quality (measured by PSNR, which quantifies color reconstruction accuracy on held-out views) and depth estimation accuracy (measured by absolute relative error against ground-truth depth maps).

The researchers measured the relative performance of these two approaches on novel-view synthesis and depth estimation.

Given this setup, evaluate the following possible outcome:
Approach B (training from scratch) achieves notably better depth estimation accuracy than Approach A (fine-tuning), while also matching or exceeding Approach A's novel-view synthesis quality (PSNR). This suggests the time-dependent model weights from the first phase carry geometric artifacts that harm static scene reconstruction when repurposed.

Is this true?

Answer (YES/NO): NO